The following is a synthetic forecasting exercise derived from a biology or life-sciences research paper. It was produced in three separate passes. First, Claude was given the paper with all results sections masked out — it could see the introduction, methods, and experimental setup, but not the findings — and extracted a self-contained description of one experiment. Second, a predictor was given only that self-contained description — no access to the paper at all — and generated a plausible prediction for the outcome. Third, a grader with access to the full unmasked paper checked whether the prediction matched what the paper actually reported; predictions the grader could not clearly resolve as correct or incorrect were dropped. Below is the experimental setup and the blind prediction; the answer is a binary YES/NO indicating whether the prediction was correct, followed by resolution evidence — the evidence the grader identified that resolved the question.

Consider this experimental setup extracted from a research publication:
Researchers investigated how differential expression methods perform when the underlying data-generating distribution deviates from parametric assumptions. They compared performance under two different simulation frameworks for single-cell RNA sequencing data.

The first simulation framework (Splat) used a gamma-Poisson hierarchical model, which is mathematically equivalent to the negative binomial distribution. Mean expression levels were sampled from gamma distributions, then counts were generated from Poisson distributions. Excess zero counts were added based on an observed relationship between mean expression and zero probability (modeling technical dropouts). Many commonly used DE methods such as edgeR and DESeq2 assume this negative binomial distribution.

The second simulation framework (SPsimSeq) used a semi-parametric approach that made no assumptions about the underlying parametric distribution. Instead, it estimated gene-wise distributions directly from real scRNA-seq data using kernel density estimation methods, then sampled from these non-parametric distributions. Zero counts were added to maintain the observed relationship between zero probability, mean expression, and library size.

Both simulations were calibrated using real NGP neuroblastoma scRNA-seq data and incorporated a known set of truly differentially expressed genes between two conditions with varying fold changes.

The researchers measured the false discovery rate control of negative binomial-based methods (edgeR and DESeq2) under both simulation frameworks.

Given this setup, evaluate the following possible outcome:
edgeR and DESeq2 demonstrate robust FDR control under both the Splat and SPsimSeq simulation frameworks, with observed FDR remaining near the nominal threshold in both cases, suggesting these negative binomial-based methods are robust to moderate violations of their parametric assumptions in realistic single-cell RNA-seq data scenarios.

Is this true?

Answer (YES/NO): NO